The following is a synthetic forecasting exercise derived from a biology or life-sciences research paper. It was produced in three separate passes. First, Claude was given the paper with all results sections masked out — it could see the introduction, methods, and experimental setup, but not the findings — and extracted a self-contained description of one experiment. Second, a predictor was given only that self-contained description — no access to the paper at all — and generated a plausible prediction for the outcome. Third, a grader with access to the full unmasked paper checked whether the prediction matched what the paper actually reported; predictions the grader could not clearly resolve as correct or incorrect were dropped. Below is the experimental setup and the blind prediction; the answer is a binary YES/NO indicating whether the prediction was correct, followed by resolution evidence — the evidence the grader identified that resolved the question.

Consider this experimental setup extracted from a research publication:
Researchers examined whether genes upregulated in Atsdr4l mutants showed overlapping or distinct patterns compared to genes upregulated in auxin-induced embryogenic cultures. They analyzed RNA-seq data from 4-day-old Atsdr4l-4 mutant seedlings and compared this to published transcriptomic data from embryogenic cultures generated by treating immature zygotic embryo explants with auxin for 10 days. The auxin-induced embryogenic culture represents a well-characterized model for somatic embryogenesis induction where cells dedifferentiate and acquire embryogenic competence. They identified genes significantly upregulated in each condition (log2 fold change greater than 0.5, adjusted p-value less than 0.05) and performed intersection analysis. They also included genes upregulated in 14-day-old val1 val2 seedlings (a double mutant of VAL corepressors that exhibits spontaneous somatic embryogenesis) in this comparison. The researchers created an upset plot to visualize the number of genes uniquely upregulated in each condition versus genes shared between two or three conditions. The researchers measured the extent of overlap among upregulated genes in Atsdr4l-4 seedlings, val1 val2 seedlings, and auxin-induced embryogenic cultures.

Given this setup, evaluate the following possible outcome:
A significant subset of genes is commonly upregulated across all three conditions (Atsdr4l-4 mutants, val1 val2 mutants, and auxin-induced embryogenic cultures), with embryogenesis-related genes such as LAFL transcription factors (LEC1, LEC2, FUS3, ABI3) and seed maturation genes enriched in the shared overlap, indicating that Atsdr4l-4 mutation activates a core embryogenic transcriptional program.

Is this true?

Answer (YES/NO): YES